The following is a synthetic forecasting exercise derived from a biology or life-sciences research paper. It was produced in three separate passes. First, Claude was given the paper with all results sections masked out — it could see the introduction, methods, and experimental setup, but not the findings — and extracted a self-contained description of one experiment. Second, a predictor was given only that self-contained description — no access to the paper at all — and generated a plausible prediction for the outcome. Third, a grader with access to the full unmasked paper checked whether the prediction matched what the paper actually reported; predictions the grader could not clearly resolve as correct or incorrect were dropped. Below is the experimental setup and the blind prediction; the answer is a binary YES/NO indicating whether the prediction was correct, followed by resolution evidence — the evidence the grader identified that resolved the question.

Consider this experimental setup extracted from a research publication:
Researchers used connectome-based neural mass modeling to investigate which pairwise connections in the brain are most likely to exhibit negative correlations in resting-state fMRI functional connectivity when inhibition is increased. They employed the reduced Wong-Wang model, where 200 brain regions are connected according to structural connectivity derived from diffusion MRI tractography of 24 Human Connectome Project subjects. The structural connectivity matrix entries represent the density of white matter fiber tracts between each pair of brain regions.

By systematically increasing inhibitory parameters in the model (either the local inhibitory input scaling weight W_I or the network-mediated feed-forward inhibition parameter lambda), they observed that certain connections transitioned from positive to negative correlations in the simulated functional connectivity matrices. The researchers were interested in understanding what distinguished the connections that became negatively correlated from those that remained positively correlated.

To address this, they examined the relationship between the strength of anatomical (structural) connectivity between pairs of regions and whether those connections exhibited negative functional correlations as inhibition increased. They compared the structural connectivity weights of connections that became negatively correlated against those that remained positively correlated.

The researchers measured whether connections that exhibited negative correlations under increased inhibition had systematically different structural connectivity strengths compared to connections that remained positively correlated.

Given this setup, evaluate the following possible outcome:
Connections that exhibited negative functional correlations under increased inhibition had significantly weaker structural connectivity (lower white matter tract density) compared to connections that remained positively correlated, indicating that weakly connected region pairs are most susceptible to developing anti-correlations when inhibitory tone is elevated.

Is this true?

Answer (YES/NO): YES